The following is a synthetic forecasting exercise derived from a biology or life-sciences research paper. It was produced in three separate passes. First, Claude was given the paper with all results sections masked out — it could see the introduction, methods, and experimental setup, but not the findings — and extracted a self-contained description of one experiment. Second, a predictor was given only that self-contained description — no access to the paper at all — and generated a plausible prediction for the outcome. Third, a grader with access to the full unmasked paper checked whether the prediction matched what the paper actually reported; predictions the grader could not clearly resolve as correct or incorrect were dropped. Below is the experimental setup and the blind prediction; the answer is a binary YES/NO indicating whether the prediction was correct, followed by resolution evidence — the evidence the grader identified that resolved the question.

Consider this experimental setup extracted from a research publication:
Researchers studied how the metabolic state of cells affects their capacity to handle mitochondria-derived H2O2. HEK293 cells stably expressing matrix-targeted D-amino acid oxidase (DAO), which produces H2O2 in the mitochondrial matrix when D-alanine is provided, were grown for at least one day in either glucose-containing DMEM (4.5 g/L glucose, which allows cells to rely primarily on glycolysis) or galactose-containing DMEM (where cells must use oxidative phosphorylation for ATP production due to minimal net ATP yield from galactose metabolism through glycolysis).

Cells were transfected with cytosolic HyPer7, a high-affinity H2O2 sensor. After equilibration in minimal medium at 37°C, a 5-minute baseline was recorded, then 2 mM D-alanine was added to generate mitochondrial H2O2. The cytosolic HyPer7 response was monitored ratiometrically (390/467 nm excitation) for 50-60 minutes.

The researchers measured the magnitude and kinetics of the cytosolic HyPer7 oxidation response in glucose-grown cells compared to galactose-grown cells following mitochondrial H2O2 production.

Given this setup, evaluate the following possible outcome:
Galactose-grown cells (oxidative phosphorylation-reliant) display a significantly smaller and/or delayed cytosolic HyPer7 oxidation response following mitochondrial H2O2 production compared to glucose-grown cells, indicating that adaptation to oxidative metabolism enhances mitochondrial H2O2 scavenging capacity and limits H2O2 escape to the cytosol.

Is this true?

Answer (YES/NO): YES